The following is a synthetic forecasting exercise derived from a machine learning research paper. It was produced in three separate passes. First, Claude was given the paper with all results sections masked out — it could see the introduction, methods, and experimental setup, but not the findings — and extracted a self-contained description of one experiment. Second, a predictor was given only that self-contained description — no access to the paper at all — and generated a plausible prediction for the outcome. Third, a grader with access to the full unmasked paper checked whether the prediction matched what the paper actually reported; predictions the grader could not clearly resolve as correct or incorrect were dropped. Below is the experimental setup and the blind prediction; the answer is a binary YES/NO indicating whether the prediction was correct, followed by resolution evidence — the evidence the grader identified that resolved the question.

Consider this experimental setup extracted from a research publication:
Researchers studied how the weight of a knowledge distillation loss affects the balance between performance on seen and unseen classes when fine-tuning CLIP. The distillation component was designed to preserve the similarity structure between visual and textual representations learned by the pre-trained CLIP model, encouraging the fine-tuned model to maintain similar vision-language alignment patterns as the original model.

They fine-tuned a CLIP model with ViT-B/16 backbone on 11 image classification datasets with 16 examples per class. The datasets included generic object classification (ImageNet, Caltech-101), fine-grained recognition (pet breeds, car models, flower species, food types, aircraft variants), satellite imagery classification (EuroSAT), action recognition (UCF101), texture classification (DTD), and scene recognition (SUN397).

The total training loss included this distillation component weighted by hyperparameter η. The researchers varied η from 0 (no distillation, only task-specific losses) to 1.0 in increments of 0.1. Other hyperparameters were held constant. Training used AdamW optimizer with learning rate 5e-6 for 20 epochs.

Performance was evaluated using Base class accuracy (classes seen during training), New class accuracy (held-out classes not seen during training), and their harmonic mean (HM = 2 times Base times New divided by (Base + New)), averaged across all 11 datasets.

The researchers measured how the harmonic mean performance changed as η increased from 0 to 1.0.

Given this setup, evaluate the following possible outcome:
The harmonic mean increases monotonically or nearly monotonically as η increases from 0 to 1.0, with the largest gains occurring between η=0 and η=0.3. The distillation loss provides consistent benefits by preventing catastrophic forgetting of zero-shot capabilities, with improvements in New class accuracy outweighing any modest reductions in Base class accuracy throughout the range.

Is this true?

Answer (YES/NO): NO